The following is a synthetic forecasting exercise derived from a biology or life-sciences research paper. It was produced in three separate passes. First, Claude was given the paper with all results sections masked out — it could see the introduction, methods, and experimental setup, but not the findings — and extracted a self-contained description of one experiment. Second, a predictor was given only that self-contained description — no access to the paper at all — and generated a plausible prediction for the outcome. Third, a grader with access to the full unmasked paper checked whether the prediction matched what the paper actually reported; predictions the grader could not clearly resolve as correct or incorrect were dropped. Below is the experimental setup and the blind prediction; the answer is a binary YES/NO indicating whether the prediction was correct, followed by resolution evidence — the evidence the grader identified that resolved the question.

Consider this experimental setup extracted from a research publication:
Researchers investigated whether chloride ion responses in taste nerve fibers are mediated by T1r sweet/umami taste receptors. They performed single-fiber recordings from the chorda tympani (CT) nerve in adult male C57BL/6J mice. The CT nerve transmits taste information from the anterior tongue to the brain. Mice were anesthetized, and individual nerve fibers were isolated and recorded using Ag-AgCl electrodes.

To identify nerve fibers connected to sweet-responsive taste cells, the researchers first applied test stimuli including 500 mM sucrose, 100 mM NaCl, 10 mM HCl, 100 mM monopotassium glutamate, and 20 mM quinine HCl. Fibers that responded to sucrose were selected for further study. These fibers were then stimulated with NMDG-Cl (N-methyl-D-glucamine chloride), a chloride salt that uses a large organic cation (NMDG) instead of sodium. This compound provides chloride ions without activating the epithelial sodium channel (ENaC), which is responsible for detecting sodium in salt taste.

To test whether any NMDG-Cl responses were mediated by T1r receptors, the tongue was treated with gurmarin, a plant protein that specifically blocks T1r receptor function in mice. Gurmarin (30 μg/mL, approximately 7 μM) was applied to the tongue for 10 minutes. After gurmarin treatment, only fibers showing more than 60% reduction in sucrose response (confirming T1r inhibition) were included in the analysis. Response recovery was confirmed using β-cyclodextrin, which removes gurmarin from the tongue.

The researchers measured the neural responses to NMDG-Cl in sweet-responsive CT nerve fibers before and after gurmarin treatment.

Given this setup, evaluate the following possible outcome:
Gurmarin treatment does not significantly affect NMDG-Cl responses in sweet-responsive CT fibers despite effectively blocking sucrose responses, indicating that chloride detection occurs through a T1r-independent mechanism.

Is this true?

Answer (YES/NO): NO